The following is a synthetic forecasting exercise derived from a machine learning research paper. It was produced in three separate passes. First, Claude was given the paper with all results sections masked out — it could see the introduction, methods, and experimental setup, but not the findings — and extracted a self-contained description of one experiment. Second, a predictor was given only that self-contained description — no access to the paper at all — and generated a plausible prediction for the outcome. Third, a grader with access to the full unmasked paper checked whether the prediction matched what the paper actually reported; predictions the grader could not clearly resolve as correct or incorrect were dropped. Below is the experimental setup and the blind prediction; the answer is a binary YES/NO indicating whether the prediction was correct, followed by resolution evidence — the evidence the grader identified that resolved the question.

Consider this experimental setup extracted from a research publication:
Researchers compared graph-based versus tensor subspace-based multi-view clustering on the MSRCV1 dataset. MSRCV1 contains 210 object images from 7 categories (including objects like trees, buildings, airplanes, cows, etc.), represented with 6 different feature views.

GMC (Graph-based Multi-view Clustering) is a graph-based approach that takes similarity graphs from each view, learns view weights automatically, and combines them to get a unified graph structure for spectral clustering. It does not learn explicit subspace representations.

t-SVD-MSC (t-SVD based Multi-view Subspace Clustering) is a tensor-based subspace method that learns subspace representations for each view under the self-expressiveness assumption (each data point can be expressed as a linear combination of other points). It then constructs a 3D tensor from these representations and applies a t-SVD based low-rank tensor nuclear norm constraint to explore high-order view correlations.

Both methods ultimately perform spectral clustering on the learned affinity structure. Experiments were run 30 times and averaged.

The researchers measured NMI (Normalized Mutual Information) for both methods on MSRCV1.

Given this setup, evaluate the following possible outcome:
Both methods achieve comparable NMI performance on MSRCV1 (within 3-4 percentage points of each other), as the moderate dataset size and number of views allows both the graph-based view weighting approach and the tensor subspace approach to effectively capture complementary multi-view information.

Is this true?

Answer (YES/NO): NO